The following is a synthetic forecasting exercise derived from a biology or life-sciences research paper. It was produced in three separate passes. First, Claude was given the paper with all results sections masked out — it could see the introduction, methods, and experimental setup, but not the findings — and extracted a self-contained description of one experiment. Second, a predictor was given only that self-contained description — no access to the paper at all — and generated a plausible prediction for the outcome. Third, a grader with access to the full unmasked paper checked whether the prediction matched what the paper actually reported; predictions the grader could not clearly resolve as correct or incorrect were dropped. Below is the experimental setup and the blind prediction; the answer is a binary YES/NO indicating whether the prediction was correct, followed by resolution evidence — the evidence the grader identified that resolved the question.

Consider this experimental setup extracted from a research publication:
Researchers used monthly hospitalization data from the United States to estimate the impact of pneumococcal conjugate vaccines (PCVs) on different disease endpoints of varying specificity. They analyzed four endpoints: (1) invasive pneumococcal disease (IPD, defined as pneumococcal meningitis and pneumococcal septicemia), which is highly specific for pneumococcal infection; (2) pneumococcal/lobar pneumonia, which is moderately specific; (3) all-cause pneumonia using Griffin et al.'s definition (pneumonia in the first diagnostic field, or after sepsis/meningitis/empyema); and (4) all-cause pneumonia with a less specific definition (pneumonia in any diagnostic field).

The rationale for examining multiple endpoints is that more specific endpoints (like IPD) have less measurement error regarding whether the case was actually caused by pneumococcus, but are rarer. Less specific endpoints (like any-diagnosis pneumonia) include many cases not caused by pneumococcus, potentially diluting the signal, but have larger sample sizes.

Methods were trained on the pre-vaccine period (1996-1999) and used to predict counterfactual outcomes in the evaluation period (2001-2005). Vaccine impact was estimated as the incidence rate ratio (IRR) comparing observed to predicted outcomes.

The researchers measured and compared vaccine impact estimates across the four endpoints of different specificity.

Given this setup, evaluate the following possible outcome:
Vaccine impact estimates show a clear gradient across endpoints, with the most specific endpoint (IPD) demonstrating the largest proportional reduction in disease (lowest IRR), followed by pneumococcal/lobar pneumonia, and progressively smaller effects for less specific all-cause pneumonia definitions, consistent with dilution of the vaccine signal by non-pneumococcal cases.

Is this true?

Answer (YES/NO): YES